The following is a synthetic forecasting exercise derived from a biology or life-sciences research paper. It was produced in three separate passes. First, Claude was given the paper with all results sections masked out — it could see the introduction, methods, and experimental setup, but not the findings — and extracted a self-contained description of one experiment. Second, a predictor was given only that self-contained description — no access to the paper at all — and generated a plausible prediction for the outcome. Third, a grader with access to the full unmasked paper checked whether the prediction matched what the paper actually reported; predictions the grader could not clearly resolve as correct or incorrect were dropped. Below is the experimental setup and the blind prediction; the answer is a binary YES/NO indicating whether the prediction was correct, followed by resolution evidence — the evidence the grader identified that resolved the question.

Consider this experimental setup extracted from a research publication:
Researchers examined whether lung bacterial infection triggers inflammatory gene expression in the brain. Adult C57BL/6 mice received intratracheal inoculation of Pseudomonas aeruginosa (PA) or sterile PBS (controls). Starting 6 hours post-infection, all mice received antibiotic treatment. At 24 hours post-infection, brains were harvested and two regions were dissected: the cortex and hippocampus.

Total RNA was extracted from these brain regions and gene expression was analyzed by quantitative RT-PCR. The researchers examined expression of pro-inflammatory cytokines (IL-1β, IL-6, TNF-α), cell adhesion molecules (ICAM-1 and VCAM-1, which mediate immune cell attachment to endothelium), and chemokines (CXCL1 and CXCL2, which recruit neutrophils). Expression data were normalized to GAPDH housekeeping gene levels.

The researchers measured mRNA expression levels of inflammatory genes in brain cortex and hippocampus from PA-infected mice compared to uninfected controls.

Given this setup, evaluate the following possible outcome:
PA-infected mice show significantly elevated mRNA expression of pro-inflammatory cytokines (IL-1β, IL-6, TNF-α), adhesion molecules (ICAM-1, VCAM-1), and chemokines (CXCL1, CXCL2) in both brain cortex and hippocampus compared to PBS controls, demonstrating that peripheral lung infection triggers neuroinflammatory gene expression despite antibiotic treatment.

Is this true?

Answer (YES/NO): YES